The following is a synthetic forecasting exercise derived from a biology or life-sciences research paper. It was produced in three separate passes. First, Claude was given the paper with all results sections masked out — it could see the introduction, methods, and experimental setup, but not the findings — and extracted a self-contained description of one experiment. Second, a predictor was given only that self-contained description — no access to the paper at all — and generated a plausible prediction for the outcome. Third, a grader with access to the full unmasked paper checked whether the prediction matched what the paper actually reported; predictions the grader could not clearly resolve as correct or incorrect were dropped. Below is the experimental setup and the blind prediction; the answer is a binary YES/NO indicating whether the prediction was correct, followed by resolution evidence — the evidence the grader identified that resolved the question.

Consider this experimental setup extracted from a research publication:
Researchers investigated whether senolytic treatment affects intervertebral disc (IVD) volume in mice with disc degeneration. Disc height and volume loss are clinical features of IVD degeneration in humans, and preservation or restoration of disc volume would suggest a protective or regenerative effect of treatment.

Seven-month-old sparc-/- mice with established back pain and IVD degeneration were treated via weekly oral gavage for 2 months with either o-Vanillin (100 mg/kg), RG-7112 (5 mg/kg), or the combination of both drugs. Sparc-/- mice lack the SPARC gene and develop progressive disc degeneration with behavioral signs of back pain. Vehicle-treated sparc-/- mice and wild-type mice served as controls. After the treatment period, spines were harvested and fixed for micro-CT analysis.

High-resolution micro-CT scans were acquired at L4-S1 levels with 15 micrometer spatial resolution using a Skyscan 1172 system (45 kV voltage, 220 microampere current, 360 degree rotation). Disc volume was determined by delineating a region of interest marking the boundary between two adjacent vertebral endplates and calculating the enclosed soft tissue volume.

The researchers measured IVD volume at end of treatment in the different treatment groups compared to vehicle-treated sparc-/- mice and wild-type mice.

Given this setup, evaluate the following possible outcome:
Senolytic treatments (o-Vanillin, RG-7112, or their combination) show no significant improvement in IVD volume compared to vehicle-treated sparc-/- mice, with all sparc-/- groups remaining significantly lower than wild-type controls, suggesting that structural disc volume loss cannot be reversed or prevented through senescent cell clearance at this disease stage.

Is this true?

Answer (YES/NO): NO